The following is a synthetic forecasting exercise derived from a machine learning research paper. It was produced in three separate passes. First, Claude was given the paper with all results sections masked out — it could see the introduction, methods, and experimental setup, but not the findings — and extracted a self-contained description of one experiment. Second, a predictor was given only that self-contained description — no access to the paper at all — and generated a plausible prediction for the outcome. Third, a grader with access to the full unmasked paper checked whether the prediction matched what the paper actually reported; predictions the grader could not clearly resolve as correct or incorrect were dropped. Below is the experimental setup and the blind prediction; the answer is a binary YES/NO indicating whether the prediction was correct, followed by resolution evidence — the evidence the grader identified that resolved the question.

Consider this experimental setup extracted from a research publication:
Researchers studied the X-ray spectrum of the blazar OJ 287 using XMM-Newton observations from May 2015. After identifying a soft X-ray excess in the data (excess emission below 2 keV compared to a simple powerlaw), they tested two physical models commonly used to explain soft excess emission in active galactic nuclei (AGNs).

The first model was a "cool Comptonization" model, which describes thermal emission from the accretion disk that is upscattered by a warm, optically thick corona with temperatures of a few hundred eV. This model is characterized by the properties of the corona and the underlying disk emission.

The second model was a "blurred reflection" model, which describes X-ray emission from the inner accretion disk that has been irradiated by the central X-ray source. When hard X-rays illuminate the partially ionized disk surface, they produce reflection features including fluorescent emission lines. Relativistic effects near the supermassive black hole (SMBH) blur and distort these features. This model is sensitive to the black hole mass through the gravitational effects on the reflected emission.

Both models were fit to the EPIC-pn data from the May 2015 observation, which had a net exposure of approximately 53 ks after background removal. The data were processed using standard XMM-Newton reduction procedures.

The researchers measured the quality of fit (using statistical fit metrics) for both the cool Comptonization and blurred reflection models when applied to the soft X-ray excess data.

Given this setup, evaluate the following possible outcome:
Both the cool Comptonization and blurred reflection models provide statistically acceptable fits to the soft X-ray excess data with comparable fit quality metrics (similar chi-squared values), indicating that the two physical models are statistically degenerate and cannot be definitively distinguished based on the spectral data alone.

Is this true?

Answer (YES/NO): YES